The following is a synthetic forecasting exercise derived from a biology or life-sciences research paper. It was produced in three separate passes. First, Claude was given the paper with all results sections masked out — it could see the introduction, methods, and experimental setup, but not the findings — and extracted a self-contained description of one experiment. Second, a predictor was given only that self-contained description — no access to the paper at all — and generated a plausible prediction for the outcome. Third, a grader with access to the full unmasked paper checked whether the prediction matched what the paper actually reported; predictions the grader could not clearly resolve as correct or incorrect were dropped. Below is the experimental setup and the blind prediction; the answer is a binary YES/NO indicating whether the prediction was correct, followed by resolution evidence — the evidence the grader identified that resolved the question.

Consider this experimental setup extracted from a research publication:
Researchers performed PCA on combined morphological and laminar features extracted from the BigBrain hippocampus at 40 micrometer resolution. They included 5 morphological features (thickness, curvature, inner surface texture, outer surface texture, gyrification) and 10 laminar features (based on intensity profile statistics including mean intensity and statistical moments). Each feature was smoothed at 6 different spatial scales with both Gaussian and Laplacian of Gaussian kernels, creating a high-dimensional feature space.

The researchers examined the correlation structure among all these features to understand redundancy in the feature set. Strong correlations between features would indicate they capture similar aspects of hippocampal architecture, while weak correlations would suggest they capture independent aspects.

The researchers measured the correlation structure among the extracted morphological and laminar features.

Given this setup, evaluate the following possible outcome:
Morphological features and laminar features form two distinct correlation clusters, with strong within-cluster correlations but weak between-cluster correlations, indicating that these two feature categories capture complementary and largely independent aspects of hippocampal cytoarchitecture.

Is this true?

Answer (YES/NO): YES